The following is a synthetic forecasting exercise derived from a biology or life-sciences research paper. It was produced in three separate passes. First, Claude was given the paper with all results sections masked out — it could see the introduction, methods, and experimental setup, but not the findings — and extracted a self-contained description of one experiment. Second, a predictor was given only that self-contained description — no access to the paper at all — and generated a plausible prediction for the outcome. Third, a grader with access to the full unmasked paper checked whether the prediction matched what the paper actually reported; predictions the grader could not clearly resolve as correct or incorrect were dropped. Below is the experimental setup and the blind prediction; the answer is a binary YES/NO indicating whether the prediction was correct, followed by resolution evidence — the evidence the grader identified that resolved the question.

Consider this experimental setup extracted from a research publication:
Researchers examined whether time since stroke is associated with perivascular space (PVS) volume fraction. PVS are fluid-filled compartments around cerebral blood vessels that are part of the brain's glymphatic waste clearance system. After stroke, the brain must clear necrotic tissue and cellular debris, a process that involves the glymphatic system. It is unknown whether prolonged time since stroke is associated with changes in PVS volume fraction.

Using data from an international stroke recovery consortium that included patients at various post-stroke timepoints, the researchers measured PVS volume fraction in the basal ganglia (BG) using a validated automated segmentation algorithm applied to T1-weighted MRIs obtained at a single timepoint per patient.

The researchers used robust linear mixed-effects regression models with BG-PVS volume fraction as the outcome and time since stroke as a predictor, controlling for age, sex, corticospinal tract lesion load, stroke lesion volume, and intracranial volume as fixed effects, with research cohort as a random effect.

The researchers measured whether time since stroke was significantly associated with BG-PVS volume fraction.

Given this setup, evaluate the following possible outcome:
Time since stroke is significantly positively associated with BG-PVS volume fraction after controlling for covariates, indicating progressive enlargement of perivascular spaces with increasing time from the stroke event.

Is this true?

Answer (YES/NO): NO